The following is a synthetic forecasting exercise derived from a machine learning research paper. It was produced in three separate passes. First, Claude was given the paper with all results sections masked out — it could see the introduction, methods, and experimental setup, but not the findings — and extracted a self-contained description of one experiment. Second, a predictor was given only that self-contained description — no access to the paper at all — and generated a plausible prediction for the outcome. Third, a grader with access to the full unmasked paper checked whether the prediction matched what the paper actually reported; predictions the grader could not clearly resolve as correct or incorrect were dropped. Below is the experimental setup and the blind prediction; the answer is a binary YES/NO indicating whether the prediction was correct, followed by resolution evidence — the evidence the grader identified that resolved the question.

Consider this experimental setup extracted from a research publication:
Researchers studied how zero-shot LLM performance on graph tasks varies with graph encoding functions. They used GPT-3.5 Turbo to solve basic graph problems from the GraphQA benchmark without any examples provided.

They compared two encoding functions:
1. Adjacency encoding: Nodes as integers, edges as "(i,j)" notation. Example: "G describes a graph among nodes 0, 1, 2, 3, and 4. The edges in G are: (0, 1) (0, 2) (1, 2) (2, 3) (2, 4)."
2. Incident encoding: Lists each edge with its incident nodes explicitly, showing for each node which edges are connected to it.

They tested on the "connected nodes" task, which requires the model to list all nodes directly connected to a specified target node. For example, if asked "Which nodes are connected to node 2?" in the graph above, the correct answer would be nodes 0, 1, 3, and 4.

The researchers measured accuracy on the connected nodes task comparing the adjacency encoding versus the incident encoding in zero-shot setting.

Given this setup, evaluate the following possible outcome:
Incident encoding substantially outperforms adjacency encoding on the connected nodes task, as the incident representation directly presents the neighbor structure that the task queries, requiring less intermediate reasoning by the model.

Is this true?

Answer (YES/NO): YES